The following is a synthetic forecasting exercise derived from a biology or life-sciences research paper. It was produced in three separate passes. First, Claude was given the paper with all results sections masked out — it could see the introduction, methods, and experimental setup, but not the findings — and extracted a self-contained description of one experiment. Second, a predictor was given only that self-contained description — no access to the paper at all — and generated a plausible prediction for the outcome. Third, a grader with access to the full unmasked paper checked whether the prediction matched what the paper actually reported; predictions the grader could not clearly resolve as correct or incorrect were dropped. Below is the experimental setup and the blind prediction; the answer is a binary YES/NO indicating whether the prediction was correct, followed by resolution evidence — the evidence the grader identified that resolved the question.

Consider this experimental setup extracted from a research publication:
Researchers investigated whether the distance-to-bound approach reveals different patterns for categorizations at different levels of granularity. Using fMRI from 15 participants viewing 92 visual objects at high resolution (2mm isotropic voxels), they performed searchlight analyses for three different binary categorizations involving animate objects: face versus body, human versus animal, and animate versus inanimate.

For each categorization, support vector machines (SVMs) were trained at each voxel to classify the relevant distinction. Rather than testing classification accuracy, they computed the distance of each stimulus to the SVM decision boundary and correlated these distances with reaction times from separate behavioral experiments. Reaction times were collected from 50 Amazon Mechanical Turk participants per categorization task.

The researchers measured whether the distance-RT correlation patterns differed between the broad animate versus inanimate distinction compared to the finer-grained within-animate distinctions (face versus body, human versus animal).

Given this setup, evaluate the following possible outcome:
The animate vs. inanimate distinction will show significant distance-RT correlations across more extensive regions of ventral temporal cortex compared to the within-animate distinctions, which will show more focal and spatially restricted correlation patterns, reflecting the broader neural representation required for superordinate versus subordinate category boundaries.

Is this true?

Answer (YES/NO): NO